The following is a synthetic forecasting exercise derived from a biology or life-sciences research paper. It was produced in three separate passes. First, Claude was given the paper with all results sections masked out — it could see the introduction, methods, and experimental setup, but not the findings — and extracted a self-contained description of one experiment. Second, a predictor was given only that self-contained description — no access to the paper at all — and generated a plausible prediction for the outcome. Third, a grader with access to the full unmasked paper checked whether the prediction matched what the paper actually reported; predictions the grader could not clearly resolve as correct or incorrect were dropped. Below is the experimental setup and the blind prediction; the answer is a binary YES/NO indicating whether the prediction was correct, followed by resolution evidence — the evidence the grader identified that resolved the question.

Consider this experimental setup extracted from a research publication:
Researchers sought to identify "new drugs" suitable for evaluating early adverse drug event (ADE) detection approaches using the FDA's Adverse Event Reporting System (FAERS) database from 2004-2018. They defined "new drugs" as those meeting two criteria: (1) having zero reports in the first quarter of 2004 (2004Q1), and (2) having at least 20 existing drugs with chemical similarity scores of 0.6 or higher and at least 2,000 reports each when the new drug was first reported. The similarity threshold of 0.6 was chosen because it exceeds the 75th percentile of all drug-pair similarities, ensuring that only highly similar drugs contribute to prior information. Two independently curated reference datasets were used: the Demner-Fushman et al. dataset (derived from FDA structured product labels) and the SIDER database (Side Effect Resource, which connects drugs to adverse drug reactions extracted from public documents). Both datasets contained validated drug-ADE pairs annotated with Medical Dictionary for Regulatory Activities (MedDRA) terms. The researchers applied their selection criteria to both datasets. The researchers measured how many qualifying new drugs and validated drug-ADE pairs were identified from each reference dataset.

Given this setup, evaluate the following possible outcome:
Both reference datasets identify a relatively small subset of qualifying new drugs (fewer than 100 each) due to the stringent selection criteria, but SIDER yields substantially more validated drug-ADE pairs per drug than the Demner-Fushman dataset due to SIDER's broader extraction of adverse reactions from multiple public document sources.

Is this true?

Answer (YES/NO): YES